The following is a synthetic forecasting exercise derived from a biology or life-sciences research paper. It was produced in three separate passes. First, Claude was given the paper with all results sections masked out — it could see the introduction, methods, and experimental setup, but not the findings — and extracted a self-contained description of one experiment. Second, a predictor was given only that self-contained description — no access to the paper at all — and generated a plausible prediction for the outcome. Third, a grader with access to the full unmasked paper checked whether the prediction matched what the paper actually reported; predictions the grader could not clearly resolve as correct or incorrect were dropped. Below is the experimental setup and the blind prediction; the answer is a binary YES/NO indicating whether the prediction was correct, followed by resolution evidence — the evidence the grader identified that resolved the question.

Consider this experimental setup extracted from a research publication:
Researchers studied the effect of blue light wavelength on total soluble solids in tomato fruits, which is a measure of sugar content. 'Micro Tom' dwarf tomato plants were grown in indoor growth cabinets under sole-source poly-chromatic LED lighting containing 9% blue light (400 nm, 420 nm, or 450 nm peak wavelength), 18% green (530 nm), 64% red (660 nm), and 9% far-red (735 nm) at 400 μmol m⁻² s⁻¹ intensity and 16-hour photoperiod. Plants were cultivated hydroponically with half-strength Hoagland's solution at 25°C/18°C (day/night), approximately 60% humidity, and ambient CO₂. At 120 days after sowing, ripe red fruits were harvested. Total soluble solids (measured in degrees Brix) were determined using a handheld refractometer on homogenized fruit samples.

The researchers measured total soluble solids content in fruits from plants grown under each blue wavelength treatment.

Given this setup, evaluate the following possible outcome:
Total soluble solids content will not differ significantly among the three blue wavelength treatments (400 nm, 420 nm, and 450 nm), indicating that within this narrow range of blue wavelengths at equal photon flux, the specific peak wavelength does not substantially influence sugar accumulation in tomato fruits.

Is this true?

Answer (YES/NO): YES